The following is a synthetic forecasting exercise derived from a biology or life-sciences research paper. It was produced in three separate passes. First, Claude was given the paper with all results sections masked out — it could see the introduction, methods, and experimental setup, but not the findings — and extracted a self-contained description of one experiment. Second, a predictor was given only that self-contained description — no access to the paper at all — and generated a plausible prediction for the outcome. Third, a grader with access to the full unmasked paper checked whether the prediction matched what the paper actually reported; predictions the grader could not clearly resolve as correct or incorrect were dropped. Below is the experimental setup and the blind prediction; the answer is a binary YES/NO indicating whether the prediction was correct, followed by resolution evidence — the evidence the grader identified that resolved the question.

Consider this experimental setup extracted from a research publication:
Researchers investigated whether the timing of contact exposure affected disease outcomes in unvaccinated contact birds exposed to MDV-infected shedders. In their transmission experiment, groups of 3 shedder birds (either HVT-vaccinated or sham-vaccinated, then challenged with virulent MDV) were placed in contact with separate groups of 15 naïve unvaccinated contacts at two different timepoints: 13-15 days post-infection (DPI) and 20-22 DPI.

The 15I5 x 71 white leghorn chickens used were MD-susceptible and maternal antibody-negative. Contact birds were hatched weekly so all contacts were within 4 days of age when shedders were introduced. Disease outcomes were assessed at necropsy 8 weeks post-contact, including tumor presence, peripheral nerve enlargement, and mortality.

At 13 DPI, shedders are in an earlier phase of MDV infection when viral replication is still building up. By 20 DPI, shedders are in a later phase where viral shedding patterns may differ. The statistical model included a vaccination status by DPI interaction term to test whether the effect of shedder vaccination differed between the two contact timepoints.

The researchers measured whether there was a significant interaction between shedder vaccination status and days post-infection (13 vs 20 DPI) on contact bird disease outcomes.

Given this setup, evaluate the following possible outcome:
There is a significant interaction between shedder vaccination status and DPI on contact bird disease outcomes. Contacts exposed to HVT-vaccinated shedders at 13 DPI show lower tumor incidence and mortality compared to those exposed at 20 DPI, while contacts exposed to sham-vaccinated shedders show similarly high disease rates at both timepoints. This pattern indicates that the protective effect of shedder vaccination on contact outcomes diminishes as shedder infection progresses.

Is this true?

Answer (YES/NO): YES